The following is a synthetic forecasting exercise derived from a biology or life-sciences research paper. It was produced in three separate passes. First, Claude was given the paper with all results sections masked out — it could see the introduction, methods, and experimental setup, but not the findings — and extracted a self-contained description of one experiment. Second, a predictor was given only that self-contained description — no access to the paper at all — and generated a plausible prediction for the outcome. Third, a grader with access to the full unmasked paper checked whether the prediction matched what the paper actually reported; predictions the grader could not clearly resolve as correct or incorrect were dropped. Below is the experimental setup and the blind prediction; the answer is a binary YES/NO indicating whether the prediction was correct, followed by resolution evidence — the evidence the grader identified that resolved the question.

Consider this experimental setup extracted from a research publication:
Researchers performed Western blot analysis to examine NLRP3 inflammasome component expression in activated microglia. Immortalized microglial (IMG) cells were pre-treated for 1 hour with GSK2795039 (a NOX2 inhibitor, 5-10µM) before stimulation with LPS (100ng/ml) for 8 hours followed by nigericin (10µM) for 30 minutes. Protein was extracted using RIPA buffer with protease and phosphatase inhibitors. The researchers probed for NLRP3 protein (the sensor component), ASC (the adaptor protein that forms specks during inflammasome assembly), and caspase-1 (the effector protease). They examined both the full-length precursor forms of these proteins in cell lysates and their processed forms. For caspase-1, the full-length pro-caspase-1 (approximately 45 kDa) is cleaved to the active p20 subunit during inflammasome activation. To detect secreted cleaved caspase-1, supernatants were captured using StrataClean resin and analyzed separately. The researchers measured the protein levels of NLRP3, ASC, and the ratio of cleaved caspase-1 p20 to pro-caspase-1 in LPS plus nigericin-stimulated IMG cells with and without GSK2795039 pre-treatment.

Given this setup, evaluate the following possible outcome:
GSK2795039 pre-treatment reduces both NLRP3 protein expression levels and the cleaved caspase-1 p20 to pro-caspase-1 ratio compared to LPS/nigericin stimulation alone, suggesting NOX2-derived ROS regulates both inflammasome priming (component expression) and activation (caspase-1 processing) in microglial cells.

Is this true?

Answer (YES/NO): NO